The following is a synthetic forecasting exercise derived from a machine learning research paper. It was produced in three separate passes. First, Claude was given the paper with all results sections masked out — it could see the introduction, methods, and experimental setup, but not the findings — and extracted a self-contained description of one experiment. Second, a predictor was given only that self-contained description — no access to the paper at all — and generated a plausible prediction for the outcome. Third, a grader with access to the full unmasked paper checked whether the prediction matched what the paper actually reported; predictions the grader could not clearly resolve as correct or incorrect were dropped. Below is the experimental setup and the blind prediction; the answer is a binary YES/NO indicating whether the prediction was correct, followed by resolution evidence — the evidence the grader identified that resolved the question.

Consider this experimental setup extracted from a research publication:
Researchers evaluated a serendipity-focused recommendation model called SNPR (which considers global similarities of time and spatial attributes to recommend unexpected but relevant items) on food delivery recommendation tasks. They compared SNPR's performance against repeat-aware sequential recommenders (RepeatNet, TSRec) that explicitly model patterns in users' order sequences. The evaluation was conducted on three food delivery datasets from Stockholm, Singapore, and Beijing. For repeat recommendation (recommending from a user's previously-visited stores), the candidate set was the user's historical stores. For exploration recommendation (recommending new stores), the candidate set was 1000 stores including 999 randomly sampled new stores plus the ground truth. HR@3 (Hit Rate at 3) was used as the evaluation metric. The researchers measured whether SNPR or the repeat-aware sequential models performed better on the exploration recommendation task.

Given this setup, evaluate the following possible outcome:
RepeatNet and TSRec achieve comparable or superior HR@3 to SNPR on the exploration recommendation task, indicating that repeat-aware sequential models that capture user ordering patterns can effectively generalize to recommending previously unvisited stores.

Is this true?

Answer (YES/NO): NO